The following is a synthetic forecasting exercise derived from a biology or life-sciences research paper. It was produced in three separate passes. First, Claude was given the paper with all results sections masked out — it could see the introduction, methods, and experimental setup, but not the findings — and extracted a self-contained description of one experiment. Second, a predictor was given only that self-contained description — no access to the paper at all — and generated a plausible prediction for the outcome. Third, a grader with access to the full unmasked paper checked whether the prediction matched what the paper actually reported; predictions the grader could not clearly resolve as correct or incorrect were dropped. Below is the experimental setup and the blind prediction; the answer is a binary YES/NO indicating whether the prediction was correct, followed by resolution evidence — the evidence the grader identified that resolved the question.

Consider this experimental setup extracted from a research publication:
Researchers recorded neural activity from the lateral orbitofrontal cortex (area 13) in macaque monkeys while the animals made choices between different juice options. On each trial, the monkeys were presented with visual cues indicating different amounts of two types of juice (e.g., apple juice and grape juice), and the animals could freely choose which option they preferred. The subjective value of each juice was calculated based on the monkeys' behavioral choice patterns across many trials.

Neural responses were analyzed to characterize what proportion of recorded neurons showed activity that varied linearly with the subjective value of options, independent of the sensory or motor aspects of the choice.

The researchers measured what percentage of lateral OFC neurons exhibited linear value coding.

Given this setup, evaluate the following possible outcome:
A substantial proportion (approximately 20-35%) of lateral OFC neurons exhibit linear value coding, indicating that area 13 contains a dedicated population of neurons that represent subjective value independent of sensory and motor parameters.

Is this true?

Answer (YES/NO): NO